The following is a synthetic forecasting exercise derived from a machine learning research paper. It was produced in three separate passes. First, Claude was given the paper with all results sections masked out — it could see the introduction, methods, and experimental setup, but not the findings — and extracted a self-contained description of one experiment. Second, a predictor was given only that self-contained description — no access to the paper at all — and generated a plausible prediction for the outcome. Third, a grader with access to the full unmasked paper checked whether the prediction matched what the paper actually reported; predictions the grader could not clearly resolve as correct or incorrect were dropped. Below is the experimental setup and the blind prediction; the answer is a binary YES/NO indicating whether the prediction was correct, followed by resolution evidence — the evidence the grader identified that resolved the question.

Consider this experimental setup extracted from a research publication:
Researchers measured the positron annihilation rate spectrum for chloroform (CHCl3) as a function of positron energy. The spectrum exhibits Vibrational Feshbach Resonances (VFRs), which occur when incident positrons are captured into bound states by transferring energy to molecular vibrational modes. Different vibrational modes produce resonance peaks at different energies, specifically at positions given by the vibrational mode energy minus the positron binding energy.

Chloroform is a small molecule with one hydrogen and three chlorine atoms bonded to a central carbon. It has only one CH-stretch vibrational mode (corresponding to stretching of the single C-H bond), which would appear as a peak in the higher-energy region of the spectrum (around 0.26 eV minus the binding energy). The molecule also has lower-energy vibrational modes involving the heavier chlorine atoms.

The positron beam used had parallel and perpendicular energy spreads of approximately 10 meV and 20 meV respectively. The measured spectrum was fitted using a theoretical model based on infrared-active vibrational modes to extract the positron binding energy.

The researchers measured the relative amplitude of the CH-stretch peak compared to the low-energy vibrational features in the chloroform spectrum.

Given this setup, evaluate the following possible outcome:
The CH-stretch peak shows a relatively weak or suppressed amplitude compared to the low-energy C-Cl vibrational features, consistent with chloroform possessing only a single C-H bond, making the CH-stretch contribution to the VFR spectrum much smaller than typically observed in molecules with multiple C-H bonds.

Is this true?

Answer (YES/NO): YES